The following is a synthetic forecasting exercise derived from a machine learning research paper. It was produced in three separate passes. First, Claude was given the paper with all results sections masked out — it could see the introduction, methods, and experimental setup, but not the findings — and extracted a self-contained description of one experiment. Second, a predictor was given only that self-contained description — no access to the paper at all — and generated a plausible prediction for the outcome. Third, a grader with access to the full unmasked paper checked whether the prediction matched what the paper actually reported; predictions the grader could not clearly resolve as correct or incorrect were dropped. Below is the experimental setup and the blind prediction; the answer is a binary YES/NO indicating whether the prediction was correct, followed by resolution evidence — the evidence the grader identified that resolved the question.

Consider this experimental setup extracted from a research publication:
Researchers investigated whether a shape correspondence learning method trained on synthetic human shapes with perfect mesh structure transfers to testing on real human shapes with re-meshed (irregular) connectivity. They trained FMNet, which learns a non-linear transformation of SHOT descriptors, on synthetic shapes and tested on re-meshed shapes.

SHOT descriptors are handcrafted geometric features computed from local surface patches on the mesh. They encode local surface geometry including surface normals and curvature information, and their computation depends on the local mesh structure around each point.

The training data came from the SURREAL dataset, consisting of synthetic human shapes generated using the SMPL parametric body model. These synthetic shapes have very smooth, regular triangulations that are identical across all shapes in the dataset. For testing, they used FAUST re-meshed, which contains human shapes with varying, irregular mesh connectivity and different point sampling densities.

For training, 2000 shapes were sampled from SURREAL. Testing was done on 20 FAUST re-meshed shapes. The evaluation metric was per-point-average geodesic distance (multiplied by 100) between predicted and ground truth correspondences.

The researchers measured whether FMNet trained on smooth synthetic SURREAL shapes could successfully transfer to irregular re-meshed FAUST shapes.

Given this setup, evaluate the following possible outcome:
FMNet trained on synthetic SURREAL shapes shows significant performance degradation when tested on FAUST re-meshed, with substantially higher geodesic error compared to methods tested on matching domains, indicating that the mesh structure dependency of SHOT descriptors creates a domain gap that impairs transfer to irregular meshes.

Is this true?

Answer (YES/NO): YES